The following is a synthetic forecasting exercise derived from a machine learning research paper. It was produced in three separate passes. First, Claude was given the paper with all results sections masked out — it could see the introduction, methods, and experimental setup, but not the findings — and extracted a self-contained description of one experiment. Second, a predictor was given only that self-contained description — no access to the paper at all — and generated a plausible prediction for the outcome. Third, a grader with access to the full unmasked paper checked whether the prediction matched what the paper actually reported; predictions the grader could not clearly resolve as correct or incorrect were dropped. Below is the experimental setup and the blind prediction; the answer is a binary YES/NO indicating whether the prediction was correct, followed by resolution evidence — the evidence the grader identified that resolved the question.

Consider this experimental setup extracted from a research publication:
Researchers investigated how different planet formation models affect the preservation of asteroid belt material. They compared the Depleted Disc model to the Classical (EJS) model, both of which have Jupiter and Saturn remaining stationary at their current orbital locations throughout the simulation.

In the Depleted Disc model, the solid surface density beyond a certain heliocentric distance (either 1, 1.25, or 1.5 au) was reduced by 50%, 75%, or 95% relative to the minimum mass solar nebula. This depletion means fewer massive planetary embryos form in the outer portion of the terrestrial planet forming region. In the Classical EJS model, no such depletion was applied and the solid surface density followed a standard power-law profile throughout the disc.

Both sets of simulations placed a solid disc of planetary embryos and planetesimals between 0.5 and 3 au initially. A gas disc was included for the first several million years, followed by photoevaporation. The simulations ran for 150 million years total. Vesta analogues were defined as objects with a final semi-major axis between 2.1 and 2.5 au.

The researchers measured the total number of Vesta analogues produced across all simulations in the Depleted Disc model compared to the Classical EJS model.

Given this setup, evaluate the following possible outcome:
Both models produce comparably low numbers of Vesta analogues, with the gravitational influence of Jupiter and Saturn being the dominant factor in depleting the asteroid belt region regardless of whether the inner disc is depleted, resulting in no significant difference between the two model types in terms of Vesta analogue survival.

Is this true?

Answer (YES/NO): NO